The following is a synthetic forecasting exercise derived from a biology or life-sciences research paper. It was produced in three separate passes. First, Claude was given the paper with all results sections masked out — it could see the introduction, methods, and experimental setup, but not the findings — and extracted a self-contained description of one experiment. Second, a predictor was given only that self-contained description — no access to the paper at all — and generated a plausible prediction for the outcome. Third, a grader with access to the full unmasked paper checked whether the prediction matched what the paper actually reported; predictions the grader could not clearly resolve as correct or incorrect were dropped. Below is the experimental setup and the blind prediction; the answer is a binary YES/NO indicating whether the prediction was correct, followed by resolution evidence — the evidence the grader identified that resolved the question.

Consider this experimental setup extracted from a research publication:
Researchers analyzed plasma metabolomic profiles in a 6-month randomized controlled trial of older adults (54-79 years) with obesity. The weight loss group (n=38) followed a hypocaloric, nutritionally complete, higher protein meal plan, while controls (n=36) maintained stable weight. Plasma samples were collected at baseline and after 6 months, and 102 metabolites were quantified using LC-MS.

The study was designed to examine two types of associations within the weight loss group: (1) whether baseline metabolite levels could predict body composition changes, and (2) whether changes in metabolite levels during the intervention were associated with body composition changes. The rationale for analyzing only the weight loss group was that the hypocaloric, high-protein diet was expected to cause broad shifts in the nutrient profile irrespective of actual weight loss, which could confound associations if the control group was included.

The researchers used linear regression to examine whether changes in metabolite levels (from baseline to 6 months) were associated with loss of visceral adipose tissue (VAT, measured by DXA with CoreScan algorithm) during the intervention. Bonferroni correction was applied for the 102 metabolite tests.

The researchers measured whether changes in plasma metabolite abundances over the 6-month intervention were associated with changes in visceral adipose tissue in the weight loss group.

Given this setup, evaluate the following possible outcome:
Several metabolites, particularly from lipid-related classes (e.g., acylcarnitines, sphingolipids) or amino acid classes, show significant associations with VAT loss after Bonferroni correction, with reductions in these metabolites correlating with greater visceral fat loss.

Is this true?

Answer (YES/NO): NO